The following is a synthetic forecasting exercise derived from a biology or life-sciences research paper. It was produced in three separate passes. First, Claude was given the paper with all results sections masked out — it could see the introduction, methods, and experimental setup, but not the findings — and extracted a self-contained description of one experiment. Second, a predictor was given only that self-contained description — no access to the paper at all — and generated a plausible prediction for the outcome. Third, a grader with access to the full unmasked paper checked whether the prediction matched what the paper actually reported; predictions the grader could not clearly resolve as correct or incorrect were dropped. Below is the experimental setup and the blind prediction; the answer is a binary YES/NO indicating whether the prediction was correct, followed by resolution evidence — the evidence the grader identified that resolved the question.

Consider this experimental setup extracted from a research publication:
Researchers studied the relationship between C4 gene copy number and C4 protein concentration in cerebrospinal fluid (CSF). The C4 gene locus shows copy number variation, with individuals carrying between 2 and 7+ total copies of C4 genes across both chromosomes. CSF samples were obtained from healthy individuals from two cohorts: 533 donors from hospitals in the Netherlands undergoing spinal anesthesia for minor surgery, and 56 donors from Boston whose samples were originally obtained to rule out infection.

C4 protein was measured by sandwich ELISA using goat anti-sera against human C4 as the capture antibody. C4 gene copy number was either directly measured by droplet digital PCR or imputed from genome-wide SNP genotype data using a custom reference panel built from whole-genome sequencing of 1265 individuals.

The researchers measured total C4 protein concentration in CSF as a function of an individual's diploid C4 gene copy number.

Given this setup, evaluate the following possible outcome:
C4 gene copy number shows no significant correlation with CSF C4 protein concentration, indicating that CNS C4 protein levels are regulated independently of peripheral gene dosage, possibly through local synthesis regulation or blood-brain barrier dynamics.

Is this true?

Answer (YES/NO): NO